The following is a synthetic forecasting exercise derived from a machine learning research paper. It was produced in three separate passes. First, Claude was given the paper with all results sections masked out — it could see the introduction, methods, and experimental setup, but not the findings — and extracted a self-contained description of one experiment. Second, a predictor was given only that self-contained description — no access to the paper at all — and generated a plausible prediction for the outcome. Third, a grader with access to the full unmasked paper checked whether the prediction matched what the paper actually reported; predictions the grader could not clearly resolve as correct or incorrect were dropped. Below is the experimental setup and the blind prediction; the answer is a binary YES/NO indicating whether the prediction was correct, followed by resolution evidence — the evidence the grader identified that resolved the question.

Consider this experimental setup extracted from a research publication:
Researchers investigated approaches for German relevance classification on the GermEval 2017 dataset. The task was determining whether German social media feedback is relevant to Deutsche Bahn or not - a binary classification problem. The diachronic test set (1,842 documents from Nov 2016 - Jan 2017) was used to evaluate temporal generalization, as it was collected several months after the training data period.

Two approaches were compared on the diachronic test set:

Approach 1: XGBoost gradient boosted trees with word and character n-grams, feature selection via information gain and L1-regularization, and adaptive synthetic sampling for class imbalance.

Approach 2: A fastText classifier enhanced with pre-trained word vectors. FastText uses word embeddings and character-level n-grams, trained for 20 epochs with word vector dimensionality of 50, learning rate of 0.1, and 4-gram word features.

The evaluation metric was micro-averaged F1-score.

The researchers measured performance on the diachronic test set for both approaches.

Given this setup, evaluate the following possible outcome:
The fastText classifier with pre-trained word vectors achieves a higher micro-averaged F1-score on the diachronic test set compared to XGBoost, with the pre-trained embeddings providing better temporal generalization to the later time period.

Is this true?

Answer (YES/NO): NO